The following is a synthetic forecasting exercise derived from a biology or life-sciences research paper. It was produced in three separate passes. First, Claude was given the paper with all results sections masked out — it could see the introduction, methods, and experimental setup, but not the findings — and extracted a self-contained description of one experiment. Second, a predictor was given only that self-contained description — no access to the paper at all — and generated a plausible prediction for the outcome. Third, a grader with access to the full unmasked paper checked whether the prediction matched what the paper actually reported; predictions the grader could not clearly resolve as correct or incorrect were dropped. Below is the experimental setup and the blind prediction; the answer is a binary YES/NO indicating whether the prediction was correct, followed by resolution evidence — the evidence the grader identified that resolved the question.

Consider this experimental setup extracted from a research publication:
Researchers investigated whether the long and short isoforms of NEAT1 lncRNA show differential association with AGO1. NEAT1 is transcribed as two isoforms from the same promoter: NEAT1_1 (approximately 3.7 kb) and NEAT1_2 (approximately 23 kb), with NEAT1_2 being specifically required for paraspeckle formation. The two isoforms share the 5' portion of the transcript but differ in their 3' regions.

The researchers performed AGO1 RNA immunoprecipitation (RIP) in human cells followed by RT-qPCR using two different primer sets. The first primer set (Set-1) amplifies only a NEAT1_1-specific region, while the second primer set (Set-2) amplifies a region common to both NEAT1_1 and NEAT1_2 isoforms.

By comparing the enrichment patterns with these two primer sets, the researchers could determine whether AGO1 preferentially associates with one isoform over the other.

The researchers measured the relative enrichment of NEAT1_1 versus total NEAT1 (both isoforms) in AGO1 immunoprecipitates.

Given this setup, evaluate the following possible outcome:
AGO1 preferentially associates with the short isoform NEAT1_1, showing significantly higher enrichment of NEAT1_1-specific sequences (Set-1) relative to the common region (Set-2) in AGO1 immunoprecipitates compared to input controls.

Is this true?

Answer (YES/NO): NO